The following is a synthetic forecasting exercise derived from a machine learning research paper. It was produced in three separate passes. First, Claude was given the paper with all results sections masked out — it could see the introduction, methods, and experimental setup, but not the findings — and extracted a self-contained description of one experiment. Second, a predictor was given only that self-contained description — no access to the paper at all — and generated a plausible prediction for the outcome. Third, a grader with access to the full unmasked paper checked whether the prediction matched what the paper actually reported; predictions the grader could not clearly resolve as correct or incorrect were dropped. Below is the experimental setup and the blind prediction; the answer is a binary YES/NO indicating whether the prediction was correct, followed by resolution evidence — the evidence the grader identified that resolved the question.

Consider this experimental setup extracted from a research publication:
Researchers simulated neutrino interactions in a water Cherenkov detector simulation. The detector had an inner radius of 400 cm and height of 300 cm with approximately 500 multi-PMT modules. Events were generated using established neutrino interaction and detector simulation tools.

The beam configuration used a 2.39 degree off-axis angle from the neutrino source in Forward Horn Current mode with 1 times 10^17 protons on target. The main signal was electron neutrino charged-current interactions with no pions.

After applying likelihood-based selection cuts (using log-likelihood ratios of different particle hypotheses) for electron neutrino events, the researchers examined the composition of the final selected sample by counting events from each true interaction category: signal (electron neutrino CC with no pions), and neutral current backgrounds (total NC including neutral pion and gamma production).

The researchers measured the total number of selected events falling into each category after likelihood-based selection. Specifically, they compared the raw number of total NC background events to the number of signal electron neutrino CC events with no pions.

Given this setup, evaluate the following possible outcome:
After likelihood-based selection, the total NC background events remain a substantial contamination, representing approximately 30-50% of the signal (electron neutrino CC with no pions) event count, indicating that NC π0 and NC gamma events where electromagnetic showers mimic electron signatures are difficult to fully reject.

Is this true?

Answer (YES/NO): NO